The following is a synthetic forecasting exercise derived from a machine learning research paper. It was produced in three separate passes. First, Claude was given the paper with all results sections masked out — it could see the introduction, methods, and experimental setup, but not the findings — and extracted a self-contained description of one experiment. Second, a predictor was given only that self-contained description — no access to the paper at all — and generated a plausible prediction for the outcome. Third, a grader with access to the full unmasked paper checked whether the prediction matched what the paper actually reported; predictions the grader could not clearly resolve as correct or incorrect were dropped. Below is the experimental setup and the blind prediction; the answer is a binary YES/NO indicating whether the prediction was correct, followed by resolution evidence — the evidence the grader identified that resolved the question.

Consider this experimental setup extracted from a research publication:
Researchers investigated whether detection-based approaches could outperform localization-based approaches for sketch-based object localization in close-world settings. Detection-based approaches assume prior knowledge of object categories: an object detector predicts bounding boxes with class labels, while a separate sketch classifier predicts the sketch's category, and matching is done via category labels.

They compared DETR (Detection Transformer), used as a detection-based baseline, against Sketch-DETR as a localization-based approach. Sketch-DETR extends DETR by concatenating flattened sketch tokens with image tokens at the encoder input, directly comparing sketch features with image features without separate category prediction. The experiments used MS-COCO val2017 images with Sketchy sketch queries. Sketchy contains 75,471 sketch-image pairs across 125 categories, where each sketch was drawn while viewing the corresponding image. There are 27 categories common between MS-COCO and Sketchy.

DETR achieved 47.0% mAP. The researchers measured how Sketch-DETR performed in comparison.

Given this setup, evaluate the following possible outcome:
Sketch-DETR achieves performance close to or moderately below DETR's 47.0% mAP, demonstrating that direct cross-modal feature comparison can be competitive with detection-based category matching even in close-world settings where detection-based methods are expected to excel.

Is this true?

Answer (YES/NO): NO